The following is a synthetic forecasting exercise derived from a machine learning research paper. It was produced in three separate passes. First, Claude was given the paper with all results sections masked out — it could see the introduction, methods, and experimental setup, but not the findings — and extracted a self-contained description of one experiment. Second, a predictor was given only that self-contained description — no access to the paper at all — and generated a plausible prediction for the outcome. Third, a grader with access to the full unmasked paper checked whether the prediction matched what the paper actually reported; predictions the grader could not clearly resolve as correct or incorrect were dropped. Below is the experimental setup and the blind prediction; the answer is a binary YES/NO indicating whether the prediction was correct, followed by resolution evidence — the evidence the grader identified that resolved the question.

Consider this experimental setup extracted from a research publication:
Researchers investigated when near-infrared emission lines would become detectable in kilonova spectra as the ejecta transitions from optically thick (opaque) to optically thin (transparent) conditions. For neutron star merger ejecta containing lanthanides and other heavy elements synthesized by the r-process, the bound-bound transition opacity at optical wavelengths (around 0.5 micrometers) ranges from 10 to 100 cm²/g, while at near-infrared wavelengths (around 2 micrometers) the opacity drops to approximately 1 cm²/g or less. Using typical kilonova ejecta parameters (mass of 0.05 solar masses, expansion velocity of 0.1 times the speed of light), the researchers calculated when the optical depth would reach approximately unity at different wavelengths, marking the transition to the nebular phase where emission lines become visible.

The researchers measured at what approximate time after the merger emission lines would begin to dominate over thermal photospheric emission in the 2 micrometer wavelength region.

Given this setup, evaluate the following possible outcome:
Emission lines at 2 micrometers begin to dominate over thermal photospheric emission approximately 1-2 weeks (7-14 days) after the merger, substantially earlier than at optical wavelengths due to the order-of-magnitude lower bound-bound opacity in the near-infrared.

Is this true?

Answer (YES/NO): YES